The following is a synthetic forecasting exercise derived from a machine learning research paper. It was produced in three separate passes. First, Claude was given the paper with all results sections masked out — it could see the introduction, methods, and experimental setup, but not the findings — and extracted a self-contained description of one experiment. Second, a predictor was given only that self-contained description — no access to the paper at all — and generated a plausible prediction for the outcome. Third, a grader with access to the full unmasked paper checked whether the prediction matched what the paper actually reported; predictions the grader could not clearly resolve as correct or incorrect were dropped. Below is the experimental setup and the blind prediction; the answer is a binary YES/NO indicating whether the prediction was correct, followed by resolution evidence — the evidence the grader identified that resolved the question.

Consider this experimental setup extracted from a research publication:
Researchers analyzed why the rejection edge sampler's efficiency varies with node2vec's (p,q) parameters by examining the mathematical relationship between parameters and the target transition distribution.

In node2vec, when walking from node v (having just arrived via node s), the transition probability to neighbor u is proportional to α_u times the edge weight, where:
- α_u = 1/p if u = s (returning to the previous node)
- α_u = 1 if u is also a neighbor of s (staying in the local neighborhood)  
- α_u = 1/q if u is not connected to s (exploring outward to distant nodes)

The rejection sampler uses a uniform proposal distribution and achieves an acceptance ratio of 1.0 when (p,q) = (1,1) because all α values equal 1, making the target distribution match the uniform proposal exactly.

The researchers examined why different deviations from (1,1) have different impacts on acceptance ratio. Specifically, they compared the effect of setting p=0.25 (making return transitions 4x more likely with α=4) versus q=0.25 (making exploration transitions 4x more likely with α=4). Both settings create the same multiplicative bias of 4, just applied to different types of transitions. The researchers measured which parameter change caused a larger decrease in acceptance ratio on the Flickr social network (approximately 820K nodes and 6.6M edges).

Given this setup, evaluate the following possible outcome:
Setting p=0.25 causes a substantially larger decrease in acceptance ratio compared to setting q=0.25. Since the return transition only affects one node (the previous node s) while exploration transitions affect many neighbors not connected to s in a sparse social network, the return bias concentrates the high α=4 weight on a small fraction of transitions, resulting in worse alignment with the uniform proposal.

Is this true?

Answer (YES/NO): YES